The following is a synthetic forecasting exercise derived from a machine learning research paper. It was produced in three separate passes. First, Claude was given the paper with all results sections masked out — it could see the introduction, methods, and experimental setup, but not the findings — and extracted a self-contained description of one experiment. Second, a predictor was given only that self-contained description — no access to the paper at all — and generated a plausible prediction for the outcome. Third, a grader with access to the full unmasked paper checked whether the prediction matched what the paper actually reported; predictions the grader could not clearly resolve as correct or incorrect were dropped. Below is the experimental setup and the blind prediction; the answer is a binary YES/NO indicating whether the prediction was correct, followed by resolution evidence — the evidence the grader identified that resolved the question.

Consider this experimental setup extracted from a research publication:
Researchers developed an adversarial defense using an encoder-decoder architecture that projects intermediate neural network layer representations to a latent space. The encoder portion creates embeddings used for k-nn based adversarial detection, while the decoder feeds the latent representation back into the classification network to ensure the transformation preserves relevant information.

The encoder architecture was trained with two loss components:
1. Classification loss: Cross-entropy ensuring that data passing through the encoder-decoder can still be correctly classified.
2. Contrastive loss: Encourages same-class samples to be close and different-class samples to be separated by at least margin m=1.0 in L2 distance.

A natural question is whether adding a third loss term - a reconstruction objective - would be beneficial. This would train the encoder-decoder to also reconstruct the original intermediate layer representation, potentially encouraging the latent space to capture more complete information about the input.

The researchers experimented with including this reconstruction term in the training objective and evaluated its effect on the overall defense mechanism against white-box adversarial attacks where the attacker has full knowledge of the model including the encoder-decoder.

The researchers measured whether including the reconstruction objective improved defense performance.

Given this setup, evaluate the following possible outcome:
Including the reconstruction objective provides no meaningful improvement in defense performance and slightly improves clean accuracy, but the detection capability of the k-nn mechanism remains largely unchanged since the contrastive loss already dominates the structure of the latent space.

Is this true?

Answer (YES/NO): NO